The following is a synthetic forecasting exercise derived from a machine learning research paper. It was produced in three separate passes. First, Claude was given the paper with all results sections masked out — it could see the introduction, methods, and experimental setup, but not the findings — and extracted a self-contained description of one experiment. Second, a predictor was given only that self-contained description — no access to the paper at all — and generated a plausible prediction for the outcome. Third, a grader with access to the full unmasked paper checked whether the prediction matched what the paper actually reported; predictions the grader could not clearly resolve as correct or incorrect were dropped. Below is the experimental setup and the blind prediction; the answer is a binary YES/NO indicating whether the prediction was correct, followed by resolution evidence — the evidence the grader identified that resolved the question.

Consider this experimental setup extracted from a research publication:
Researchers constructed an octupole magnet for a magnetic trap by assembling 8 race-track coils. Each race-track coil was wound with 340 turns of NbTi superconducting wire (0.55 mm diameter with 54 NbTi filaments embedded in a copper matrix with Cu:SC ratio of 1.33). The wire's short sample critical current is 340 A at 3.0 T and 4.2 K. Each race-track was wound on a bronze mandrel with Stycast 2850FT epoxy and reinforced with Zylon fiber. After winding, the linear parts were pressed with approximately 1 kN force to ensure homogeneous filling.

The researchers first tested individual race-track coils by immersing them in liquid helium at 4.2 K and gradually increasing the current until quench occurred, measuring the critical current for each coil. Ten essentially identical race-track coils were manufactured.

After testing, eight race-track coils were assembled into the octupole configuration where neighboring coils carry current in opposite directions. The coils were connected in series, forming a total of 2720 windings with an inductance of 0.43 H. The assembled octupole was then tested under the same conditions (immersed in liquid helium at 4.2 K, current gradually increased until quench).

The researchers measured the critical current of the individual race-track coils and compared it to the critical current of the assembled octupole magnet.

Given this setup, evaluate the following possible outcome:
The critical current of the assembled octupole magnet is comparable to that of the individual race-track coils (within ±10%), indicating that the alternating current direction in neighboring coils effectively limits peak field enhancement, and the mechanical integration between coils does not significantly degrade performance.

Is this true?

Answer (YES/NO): NO